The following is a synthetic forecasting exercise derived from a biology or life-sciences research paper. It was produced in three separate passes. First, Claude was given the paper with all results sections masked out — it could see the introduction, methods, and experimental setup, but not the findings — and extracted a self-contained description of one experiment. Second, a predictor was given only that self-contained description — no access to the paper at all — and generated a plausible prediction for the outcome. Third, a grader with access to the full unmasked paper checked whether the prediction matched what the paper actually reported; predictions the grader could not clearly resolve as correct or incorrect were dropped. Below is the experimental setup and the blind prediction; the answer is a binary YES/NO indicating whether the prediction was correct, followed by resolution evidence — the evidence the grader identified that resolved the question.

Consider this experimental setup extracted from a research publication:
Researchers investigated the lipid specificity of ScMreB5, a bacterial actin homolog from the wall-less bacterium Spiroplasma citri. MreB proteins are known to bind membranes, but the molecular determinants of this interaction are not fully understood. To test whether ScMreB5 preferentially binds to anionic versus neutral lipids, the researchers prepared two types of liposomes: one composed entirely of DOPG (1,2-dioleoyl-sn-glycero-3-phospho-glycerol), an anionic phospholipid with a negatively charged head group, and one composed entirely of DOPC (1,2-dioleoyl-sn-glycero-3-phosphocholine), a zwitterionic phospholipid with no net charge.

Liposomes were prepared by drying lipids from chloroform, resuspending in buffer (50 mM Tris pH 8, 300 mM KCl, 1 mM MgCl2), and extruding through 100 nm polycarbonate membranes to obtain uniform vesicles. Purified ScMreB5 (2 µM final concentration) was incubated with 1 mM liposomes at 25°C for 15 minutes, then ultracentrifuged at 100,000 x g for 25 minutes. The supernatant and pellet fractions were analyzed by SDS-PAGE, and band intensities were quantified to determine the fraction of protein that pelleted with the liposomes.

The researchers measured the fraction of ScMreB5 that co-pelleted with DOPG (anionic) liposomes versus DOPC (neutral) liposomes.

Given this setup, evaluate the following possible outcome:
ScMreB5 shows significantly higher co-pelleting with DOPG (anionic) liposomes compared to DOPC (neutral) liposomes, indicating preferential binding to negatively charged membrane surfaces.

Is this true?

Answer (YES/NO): YES